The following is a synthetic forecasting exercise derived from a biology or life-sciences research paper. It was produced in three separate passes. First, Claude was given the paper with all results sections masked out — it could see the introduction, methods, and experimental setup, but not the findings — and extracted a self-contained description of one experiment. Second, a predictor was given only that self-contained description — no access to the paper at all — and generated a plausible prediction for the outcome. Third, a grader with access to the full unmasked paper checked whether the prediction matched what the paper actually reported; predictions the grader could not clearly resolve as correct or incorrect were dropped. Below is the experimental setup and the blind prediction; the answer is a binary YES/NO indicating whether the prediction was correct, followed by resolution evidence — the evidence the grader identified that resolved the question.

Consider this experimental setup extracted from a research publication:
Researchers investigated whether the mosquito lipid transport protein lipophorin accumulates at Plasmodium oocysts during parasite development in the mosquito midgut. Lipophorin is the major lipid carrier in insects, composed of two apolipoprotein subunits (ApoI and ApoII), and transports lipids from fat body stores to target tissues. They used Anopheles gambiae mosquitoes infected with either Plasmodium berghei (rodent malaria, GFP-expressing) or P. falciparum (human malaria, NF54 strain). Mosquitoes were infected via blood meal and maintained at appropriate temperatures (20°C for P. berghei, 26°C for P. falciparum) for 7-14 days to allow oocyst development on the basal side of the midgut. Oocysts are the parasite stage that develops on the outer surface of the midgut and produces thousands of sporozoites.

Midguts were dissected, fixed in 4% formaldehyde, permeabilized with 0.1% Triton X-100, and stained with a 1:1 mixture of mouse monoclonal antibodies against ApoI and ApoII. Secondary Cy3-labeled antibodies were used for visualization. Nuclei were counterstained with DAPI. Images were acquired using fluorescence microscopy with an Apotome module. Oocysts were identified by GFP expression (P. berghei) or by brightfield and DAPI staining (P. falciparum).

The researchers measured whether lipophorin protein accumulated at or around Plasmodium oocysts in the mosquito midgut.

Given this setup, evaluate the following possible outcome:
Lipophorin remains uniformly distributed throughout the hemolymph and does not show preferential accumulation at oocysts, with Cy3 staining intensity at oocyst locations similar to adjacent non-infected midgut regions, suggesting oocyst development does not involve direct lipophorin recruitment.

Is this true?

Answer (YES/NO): NO